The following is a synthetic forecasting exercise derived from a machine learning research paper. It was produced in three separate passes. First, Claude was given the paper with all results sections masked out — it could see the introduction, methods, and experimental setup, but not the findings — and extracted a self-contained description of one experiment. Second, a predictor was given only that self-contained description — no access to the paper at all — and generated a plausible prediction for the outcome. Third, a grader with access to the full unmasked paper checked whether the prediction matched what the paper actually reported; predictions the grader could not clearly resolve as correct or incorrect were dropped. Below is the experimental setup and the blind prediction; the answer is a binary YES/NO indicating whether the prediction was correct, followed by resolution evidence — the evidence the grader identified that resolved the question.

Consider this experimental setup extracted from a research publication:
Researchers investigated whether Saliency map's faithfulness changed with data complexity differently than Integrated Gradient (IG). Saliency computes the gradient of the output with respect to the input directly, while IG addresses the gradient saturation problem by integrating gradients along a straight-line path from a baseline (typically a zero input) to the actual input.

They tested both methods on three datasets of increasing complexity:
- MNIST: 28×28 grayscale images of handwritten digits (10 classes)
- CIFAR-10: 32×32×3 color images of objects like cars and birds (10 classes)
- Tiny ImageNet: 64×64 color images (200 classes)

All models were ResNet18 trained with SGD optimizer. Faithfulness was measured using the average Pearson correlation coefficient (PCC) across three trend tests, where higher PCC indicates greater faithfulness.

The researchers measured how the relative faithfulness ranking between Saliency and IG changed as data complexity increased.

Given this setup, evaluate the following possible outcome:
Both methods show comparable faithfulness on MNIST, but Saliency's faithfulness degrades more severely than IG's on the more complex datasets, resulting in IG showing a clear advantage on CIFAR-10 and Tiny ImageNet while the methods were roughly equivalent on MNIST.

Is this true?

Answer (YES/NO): NO